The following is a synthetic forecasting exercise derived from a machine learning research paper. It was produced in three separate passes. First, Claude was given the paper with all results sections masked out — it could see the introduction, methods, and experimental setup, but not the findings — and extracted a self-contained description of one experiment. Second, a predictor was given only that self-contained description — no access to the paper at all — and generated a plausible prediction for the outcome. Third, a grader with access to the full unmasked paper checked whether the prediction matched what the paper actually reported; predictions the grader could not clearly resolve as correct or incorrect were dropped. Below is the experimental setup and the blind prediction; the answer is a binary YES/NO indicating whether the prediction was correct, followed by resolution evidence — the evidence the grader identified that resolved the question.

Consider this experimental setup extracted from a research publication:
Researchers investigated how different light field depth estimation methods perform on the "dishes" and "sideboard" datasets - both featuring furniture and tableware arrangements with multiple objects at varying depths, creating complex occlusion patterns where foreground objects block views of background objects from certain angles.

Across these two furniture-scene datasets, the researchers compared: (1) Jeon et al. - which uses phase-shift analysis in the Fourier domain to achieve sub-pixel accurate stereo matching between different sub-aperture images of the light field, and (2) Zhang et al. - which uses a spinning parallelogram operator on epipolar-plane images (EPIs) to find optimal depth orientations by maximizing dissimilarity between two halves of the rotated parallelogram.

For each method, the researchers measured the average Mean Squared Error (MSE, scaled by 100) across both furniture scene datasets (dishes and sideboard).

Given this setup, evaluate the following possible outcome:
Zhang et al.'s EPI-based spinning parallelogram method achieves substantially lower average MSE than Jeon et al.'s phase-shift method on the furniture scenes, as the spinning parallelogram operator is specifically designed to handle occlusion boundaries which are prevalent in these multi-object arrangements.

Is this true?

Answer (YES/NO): YES